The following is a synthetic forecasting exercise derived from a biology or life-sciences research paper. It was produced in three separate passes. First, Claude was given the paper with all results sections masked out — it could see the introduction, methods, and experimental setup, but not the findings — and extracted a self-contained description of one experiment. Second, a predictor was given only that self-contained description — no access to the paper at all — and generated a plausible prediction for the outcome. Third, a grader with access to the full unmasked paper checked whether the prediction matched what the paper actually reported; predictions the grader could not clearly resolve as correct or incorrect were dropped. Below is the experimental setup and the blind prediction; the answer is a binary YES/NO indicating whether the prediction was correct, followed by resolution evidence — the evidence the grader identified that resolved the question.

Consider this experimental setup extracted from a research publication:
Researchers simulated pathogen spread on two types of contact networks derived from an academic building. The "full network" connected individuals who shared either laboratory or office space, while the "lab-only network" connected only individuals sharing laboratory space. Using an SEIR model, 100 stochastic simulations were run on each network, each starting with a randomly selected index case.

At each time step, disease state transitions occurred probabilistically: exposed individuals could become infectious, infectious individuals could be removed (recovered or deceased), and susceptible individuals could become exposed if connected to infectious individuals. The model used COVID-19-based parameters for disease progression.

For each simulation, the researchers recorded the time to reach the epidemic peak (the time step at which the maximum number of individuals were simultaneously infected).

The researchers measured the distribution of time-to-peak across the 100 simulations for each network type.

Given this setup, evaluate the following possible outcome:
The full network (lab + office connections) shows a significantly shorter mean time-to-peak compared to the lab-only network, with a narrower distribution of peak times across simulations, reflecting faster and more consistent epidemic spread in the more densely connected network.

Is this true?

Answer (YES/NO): NO